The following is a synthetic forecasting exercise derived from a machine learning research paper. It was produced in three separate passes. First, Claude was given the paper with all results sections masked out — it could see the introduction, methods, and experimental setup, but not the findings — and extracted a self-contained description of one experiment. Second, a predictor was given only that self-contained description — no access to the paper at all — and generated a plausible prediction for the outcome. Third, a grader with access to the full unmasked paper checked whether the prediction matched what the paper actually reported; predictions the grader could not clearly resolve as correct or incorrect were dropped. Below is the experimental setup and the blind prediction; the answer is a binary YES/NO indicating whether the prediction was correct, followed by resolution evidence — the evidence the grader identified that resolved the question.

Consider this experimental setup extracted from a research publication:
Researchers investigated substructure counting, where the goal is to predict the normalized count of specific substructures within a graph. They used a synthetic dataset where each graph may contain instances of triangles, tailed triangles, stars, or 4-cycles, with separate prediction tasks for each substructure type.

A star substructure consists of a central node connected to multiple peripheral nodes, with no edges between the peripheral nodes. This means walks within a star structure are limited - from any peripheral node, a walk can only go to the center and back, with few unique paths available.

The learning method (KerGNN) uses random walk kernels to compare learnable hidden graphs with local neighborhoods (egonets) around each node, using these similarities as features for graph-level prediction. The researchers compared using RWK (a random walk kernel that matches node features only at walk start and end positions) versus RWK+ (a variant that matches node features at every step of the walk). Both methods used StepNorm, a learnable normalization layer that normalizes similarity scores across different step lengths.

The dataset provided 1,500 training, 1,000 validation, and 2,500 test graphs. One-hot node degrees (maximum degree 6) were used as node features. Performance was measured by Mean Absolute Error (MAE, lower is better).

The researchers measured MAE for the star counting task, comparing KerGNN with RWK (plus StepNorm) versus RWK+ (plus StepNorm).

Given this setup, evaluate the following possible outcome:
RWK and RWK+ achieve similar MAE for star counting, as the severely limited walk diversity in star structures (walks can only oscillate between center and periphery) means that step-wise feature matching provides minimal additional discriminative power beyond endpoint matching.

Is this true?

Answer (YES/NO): NO